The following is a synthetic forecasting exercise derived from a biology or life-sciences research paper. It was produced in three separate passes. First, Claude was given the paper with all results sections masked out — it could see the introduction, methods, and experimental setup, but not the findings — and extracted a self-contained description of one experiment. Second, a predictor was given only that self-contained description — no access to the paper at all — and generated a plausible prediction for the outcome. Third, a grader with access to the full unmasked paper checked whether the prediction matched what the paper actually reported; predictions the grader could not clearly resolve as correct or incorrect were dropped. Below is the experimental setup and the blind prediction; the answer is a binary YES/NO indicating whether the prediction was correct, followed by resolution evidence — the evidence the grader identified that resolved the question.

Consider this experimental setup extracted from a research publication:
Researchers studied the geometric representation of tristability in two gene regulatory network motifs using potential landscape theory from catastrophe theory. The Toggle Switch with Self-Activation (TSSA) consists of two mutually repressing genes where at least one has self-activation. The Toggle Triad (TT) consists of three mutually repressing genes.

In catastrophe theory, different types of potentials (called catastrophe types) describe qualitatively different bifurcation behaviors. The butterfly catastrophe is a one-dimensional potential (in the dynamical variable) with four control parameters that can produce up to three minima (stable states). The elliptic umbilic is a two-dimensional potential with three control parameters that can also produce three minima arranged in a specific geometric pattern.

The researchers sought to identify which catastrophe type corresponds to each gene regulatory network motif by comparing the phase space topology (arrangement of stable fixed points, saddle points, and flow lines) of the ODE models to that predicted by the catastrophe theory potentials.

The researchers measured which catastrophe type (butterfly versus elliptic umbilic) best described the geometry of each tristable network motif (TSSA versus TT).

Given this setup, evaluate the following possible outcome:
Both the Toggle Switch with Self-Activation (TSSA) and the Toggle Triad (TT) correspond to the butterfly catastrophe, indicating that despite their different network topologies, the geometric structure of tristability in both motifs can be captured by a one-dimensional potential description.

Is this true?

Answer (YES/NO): NO